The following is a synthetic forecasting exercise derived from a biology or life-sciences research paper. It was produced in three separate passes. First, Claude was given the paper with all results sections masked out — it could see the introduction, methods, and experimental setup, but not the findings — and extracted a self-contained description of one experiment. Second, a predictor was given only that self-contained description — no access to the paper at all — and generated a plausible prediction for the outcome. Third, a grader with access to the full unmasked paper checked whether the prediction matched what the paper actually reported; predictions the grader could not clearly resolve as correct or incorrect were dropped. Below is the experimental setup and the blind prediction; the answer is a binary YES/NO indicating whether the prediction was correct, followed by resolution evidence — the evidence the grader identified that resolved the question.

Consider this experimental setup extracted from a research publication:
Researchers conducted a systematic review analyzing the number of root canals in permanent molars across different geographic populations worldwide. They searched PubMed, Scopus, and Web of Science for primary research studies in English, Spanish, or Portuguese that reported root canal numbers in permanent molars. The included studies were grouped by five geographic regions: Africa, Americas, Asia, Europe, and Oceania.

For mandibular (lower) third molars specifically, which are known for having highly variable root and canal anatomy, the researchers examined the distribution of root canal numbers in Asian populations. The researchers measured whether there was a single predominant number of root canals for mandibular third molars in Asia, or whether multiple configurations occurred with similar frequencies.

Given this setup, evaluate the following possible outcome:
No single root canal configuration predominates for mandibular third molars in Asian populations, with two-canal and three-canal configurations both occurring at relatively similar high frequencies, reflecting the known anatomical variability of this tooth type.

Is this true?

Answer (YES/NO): NO